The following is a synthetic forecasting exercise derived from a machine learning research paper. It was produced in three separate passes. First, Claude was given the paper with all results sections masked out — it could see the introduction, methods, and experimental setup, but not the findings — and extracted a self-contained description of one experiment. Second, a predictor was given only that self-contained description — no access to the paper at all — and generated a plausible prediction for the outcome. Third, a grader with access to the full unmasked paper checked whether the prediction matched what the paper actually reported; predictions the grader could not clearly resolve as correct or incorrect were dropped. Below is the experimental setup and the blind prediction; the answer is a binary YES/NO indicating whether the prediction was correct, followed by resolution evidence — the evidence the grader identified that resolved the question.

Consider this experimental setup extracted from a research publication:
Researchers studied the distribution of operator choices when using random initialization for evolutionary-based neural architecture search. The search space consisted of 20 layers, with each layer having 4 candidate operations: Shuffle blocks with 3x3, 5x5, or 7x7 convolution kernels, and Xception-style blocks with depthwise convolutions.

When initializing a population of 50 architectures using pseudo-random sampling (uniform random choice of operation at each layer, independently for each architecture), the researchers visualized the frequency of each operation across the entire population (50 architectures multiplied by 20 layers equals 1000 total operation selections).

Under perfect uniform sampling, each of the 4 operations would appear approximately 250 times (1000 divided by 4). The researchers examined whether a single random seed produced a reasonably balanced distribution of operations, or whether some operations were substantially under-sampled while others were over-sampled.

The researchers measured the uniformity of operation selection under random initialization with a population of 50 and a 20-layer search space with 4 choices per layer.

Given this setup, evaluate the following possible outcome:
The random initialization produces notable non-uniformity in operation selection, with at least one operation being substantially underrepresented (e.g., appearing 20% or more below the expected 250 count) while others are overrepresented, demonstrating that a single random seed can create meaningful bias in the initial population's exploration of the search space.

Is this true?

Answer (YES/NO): YES